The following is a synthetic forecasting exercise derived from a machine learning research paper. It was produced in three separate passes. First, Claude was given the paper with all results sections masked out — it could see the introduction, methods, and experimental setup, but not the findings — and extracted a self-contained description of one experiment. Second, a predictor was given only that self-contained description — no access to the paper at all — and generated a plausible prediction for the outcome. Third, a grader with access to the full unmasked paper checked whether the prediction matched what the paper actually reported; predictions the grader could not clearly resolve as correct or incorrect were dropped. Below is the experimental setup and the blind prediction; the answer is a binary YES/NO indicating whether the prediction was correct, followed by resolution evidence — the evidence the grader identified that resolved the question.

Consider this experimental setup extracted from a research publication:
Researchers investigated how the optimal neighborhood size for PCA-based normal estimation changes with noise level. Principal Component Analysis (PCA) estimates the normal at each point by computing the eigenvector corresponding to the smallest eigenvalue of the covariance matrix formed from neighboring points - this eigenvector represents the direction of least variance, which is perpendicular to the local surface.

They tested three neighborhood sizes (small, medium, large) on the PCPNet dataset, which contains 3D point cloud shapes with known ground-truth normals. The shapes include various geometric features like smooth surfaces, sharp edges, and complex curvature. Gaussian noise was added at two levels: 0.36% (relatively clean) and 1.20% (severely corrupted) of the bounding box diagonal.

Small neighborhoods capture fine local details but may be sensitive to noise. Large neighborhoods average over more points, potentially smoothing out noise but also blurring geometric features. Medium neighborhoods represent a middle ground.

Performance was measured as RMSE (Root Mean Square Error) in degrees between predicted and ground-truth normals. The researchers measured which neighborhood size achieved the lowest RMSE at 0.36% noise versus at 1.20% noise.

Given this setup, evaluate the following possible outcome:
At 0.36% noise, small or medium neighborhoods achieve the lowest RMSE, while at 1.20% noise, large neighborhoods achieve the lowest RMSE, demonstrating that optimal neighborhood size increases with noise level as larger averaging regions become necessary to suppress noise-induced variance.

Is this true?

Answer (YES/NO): NO